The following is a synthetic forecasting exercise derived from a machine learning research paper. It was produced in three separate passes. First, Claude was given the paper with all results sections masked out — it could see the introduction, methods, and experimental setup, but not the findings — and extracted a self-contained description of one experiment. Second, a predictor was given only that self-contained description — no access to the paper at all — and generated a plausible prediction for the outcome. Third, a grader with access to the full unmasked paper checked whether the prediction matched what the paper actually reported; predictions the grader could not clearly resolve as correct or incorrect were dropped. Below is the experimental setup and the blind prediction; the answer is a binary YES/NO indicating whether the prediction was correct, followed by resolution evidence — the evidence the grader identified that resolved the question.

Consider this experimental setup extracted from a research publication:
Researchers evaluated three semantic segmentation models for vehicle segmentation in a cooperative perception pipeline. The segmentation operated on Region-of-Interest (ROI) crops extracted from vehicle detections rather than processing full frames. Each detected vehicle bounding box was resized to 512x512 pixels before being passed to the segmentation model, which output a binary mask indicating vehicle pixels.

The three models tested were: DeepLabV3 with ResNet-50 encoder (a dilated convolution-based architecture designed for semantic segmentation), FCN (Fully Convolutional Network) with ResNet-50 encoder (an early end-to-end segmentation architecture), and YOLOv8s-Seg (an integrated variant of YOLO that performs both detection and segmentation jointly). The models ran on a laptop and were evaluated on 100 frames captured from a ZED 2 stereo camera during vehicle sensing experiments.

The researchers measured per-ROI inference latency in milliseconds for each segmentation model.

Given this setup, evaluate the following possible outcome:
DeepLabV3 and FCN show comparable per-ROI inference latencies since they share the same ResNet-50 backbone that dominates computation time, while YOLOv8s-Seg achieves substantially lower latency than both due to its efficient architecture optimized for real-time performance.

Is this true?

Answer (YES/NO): NO